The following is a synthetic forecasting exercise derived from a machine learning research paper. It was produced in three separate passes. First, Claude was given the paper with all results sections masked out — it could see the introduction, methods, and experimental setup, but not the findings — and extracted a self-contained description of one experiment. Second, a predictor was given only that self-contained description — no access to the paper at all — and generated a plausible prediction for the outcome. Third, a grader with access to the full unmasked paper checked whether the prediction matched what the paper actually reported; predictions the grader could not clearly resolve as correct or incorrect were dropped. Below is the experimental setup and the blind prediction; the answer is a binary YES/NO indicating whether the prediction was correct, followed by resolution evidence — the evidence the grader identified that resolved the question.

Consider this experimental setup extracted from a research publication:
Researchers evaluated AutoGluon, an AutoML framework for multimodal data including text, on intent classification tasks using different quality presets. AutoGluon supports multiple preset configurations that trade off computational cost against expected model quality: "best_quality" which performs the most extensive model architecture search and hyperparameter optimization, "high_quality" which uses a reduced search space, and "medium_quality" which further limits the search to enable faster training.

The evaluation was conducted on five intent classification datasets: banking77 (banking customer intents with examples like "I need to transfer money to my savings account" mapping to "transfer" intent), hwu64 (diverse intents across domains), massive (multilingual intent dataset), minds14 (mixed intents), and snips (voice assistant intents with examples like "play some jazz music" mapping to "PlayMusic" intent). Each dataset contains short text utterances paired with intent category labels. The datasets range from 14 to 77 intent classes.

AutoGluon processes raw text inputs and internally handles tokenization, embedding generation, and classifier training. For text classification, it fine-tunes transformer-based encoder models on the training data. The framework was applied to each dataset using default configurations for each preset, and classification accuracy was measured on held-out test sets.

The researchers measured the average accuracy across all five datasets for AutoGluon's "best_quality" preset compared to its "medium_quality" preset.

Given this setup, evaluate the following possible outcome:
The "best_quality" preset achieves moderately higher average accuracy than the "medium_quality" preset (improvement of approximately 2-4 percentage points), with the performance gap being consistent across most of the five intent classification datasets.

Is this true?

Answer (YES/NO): NO